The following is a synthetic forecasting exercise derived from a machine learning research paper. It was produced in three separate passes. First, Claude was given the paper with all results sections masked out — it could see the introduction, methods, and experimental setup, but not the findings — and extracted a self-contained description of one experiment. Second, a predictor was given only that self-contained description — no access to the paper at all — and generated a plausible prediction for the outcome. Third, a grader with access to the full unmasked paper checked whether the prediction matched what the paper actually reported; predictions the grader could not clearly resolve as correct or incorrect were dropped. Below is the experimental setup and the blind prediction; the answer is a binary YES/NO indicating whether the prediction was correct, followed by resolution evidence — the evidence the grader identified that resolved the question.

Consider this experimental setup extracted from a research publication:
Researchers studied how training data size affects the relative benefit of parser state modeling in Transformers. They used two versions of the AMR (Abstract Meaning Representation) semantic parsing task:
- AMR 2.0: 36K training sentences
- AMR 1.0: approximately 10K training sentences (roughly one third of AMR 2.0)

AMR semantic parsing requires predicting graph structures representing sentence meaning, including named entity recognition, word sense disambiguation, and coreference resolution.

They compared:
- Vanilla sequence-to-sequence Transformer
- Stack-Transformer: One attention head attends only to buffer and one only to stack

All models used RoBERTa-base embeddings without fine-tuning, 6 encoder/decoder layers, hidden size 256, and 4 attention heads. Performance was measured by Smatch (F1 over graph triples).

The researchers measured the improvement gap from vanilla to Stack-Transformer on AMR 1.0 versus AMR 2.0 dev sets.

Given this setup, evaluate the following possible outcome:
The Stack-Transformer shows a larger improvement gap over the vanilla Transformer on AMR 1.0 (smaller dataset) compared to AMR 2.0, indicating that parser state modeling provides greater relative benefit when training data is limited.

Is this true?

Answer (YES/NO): YES